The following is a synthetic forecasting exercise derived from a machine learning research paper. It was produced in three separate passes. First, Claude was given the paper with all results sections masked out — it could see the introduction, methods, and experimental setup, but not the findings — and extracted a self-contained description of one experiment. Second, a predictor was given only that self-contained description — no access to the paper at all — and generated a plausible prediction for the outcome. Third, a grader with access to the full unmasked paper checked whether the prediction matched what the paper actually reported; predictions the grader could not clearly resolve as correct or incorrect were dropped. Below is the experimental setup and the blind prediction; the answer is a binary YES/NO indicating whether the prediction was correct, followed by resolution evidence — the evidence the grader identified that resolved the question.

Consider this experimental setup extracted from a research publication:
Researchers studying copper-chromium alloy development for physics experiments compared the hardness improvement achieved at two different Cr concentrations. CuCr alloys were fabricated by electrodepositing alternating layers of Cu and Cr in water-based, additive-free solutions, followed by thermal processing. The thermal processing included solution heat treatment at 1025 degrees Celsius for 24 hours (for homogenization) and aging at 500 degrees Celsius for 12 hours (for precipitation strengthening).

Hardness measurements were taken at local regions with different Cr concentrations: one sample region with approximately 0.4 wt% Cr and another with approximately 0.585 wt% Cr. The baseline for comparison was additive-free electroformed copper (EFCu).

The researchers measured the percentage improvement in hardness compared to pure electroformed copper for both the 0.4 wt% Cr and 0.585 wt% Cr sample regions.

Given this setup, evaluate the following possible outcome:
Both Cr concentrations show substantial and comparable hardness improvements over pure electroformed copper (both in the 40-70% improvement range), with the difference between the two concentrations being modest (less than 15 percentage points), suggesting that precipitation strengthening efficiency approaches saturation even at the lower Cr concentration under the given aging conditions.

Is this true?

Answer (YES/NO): NO